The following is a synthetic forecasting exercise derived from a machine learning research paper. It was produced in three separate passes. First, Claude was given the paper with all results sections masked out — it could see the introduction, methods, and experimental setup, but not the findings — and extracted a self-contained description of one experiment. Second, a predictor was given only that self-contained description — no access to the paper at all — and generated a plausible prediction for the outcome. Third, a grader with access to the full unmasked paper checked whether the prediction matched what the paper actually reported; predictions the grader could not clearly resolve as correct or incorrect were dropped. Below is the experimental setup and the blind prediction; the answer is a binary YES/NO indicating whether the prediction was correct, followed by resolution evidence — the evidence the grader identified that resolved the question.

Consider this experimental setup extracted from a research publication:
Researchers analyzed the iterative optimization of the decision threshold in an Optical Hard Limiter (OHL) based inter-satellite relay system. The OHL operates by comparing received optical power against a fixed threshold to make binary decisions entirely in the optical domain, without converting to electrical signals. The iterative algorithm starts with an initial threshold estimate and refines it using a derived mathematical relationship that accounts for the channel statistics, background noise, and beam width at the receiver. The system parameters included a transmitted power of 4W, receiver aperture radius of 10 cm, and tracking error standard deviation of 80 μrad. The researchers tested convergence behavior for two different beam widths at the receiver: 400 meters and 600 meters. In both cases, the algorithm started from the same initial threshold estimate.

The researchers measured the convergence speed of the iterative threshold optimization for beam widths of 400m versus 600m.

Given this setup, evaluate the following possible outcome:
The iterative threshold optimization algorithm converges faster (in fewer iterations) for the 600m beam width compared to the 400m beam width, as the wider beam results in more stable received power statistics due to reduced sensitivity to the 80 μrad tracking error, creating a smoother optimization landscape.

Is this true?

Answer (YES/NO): NO